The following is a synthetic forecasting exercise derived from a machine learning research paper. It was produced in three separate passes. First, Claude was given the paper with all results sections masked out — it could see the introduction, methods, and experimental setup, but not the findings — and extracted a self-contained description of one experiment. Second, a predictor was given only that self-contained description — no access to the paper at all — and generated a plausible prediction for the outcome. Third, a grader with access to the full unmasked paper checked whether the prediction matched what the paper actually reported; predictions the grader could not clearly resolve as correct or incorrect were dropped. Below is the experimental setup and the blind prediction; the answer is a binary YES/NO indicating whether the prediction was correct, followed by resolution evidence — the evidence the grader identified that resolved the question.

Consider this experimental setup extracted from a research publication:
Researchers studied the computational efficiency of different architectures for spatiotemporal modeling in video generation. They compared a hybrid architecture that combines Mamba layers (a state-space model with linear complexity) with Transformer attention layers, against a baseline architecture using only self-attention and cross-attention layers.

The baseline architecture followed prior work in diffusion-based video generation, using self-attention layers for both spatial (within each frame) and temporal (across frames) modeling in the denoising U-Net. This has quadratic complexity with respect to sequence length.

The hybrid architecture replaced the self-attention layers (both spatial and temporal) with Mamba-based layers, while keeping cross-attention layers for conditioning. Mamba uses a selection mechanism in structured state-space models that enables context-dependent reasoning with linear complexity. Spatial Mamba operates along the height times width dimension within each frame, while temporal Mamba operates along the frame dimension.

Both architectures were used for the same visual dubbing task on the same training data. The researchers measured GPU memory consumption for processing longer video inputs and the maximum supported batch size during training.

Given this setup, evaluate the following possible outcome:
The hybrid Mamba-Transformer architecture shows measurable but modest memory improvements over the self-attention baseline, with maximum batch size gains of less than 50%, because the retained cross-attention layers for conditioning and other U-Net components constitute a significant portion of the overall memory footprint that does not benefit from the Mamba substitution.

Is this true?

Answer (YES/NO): YES